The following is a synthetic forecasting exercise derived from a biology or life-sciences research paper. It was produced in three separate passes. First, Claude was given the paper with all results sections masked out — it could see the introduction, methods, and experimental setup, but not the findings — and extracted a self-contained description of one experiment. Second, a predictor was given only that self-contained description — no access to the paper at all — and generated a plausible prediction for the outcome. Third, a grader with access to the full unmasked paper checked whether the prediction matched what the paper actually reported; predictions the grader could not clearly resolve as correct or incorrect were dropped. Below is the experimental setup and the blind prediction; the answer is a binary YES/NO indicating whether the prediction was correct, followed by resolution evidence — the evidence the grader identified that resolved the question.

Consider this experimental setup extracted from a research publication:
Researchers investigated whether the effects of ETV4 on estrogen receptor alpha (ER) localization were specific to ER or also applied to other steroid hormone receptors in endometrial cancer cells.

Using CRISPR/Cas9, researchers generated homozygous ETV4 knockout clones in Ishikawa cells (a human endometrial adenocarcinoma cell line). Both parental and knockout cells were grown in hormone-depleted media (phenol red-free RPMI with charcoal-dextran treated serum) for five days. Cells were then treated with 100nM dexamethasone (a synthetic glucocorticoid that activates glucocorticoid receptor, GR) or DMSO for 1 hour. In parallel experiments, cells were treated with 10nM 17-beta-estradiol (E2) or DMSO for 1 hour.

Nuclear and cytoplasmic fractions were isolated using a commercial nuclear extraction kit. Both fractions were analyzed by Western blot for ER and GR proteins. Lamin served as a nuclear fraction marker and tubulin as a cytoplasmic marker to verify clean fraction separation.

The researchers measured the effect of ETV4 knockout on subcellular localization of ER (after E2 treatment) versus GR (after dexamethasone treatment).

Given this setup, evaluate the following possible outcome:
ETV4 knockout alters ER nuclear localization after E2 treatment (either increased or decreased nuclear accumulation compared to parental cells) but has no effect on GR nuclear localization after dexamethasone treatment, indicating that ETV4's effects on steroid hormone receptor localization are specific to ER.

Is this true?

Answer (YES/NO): YES